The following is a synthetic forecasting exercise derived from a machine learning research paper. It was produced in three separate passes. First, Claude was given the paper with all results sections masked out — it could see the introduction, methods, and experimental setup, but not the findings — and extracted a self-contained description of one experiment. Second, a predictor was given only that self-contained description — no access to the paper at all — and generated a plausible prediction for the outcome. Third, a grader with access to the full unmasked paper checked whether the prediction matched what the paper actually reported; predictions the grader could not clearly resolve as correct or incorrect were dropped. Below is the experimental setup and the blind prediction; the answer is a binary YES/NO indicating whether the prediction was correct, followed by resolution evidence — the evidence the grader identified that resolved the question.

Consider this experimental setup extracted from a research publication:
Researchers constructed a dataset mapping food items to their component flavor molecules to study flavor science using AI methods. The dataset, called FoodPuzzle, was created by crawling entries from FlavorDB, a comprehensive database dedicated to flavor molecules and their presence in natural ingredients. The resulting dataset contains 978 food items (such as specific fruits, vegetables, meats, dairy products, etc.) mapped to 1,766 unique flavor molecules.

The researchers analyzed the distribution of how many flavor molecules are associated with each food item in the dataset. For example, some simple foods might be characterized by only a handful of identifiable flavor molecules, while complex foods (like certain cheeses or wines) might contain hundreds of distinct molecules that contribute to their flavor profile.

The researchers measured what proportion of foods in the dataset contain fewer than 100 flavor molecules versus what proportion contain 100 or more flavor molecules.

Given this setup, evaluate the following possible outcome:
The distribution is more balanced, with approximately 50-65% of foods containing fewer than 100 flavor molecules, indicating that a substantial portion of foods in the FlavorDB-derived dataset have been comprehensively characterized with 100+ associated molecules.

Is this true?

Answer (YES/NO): NO